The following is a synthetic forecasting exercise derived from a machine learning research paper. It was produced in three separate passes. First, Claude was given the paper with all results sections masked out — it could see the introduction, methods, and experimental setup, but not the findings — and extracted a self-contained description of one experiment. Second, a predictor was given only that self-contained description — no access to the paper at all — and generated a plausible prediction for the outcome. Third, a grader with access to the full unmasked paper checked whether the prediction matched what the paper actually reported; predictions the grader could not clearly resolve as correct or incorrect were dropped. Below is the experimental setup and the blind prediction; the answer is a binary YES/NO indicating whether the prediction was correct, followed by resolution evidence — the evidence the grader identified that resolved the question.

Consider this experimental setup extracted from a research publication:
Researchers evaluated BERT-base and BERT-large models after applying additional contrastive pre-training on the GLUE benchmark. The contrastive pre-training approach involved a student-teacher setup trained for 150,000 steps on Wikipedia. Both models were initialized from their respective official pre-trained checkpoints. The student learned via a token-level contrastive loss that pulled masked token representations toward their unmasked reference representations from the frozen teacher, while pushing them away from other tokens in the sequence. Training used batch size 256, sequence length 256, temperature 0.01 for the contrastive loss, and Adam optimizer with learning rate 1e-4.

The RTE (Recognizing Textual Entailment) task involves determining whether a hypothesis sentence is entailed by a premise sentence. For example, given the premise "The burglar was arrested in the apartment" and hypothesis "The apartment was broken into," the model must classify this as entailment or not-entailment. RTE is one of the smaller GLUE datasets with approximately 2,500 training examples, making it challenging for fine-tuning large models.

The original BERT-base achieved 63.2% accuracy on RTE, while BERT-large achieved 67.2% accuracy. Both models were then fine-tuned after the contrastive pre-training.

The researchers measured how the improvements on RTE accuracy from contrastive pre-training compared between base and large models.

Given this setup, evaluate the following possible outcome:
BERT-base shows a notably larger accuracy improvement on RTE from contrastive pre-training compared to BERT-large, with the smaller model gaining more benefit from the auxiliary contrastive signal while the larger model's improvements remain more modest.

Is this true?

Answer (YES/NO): NO